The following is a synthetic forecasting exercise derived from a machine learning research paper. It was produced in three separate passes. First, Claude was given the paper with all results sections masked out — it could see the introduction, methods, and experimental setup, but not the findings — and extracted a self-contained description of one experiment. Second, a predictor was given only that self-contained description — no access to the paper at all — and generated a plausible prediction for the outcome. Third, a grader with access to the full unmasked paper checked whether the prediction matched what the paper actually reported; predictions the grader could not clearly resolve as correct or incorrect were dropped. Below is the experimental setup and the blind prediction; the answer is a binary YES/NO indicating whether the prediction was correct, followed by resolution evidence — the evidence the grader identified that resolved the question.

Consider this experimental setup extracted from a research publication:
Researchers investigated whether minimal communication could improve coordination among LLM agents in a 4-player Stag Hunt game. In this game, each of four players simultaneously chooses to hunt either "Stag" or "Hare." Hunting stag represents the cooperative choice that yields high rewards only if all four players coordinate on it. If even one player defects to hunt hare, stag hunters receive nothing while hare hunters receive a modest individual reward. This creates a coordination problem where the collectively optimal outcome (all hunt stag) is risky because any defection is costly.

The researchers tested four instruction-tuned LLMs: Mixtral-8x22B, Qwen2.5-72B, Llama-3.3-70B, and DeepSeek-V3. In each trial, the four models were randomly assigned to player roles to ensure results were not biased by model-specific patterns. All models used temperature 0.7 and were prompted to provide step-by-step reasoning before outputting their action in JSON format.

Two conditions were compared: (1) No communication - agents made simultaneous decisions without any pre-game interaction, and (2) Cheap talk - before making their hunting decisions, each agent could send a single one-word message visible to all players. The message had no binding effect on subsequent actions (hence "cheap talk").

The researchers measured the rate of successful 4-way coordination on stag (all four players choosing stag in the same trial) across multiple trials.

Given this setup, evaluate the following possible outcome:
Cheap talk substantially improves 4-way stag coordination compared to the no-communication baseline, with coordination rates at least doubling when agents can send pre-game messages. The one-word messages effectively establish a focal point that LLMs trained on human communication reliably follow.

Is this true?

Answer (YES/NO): YES